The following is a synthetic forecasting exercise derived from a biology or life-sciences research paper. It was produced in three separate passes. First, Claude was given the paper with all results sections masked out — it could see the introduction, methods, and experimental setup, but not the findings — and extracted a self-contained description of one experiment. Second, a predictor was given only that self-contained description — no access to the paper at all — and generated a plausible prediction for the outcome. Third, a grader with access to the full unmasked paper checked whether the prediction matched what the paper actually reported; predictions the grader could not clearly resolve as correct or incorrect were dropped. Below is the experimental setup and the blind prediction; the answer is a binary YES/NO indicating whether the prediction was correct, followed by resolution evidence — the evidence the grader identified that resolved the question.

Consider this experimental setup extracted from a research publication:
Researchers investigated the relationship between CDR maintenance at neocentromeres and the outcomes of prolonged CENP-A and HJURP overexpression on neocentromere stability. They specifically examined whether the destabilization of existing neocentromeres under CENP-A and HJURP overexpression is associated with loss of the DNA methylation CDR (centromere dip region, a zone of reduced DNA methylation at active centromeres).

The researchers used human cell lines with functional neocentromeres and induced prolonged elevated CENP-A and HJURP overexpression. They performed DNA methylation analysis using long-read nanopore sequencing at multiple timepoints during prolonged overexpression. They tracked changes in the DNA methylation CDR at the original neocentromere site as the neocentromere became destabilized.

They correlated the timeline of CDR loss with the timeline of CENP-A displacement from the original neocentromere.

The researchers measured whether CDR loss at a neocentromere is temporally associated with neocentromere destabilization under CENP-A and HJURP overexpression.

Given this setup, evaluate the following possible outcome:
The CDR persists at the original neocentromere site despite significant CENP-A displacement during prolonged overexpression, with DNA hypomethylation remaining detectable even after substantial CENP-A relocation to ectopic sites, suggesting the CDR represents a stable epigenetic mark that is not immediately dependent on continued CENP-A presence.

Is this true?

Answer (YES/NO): NO